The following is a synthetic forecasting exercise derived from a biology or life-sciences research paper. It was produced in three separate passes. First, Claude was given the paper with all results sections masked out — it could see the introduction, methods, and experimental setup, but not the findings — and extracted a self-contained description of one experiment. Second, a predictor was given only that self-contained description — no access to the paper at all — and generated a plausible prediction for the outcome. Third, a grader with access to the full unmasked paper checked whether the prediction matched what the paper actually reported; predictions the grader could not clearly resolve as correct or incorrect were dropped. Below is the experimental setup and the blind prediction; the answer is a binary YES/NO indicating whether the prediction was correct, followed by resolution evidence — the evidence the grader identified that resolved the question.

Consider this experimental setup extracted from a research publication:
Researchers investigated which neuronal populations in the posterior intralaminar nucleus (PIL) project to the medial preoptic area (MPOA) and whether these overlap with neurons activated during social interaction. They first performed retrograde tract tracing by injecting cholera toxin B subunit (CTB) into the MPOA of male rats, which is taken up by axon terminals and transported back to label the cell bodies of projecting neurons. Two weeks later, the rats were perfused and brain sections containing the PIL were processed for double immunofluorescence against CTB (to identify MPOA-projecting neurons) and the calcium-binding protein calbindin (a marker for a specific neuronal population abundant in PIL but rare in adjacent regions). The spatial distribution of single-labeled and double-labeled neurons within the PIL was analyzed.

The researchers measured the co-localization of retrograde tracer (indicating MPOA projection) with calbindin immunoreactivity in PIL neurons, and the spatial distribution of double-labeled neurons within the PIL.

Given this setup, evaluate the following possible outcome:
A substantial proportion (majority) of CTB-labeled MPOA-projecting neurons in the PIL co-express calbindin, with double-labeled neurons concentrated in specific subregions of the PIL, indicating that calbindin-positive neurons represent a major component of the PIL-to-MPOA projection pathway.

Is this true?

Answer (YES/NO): YES